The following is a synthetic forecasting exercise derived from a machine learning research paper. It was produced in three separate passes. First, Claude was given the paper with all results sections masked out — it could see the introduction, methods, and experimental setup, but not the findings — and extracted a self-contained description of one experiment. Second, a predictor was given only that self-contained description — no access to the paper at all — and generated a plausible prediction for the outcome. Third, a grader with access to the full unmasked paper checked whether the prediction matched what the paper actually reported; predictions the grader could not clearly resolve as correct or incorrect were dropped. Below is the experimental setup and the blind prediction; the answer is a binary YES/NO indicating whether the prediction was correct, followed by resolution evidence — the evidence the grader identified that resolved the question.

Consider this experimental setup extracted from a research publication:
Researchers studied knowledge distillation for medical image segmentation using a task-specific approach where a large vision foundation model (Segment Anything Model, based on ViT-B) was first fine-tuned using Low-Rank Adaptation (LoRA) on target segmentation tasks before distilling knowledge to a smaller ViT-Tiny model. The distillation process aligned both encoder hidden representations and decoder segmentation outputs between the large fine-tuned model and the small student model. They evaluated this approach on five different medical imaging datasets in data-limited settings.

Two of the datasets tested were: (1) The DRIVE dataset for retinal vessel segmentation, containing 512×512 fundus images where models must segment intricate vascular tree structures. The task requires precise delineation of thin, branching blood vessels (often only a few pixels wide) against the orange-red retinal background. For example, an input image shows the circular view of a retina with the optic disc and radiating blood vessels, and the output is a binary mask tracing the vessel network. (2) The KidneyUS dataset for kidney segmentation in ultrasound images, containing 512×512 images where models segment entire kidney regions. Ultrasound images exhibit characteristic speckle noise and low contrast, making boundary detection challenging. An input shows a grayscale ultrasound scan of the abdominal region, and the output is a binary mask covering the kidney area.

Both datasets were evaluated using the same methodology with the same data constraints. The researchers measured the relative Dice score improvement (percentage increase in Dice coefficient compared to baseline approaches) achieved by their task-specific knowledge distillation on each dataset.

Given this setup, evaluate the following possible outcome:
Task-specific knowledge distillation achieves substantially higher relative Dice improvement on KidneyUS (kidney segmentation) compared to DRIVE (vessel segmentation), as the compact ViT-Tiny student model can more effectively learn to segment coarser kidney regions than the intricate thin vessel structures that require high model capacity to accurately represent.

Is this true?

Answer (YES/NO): NO